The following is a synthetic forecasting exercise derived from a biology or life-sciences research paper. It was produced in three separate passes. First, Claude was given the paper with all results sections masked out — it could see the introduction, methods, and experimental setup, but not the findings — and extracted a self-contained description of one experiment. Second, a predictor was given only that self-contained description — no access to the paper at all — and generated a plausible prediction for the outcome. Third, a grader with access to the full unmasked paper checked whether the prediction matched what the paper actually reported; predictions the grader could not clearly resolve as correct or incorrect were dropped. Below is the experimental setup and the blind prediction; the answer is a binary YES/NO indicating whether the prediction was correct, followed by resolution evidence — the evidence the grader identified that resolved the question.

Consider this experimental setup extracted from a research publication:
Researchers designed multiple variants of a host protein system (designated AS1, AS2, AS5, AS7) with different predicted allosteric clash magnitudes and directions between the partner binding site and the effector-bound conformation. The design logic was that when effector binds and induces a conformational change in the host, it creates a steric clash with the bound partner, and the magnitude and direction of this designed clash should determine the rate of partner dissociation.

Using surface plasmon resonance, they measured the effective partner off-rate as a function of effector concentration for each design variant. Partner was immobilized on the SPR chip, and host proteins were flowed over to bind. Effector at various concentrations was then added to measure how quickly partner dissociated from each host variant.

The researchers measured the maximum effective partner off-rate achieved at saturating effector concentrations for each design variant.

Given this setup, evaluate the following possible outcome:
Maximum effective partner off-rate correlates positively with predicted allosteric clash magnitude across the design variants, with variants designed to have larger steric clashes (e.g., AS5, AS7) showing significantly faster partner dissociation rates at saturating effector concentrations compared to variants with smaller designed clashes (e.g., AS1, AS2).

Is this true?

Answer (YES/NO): NO